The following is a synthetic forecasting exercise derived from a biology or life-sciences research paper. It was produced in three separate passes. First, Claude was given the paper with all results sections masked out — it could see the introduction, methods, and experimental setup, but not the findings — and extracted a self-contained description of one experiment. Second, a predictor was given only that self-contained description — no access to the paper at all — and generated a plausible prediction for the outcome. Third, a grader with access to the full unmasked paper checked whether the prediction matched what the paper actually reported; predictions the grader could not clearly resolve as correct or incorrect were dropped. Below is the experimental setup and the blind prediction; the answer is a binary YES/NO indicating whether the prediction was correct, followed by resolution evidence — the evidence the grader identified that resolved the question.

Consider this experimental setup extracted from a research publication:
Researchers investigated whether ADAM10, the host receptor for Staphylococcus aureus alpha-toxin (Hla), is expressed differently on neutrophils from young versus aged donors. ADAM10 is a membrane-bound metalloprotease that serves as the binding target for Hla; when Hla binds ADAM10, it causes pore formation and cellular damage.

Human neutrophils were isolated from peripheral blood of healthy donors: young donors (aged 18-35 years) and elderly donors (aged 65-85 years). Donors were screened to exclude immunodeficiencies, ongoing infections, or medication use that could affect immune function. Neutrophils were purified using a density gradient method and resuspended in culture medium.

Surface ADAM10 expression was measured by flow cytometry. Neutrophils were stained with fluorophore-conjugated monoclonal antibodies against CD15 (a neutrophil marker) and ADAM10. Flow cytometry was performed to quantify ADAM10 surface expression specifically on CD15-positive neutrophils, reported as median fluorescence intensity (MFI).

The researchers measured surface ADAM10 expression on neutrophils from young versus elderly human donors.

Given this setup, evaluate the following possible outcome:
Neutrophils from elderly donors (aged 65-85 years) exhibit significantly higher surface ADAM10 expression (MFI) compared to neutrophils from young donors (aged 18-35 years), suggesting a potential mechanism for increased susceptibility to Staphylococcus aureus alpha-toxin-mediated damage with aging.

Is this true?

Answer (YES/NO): NO